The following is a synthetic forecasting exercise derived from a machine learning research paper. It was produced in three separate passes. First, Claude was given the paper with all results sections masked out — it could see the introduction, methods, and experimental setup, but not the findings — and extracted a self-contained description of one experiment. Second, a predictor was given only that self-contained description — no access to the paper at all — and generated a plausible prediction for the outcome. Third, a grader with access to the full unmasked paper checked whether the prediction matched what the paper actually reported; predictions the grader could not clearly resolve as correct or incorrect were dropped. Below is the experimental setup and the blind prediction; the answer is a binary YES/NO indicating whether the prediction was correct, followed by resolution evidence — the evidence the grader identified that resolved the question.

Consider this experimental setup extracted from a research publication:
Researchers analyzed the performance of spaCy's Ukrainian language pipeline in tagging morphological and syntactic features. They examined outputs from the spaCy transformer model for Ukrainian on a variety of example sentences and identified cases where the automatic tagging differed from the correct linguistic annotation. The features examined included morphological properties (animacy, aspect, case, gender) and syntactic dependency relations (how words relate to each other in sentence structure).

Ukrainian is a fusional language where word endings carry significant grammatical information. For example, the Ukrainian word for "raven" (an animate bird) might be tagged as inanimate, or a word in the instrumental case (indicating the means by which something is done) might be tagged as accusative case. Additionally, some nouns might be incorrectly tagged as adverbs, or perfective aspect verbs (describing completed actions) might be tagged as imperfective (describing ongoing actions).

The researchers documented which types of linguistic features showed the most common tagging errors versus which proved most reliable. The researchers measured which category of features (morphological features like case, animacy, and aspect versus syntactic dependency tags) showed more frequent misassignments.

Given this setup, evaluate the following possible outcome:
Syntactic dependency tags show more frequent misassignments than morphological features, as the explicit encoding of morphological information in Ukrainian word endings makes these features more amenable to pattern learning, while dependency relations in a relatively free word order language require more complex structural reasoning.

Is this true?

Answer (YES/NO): NO